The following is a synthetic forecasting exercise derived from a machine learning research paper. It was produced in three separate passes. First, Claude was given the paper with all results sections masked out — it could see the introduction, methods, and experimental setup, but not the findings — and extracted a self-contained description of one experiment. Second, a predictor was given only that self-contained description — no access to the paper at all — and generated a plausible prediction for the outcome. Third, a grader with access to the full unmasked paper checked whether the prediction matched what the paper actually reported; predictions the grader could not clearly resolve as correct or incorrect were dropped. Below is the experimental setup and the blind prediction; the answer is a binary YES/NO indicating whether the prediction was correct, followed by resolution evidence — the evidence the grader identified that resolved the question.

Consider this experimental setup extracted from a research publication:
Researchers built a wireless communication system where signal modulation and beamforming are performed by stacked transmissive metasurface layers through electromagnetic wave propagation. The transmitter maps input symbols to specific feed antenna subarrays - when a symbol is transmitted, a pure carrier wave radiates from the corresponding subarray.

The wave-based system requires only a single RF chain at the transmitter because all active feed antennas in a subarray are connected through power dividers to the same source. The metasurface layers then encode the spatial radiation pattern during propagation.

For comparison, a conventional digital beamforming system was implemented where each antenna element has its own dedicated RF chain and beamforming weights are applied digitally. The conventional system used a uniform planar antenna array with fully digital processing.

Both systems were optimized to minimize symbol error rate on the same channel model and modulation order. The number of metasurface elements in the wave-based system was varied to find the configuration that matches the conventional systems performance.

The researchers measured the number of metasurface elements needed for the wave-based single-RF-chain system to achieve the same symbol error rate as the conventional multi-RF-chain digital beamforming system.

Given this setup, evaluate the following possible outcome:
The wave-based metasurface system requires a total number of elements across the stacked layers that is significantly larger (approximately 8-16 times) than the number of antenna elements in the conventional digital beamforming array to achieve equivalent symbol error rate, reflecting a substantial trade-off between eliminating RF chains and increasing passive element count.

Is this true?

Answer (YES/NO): YES